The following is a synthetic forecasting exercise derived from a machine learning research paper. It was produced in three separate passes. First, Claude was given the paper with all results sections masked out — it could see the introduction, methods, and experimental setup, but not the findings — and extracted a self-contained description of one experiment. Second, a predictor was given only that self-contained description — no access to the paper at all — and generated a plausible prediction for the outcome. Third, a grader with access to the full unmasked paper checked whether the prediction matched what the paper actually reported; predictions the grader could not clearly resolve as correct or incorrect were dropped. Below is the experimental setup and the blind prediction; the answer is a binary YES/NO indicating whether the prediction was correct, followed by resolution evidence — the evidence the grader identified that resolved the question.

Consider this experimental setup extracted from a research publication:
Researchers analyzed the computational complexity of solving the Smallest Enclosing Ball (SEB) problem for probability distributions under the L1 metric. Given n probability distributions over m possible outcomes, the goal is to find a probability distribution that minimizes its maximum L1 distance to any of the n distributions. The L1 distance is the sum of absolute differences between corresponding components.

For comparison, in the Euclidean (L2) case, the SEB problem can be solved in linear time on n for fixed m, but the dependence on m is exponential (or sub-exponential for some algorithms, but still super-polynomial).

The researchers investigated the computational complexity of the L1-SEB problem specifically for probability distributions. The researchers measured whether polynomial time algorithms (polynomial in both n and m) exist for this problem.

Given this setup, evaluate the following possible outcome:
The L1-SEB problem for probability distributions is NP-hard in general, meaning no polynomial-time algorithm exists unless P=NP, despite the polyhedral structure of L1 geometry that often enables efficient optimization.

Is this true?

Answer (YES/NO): NO